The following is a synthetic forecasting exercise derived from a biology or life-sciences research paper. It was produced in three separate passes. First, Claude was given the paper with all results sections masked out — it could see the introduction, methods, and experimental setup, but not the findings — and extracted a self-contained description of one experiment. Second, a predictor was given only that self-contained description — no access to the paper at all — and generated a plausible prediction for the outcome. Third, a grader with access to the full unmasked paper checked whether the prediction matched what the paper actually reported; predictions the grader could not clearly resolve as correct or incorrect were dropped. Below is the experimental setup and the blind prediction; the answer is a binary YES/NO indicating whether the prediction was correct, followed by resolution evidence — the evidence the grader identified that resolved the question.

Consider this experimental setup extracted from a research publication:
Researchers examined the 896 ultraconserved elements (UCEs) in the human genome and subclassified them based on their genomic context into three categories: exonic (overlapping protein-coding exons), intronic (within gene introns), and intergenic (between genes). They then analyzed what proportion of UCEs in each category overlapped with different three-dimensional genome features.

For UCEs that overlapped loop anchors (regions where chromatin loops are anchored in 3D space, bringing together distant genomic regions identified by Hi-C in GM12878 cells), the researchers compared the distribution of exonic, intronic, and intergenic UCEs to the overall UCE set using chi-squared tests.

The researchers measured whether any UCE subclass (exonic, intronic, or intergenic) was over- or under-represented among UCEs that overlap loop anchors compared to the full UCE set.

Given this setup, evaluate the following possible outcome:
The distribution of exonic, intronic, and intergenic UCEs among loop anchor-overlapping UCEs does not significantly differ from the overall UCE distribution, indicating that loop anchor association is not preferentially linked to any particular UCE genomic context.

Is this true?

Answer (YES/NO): NO